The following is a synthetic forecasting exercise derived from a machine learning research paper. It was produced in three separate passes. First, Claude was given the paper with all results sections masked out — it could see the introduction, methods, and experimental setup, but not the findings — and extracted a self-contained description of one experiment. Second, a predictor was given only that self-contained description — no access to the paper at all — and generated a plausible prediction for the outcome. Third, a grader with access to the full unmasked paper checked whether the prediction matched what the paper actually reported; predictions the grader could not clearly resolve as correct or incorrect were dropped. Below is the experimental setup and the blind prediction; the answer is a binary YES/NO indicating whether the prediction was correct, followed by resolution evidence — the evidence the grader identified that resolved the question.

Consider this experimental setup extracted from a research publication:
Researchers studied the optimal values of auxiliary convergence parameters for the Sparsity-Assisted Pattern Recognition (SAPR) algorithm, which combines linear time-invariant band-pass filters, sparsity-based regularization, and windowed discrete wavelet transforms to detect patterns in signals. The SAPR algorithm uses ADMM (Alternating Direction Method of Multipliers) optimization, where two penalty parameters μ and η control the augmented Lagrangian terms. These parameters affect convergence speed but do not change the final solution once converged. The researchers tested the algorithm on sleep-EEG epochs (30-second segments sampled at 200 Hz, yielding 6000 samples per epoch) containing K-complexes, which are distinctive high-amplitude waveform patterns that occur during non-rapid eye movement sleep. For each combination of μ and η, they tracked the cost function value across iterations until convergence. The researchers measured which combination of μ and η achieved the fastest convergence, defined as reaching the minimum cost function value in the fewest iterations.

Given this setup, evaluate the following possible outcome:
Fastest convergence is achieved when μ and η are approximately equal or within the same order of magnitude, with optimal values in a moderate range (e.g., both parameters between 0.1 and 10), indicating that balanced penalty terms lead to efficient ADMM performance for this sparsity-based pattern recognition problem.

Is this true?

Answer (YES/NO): NO